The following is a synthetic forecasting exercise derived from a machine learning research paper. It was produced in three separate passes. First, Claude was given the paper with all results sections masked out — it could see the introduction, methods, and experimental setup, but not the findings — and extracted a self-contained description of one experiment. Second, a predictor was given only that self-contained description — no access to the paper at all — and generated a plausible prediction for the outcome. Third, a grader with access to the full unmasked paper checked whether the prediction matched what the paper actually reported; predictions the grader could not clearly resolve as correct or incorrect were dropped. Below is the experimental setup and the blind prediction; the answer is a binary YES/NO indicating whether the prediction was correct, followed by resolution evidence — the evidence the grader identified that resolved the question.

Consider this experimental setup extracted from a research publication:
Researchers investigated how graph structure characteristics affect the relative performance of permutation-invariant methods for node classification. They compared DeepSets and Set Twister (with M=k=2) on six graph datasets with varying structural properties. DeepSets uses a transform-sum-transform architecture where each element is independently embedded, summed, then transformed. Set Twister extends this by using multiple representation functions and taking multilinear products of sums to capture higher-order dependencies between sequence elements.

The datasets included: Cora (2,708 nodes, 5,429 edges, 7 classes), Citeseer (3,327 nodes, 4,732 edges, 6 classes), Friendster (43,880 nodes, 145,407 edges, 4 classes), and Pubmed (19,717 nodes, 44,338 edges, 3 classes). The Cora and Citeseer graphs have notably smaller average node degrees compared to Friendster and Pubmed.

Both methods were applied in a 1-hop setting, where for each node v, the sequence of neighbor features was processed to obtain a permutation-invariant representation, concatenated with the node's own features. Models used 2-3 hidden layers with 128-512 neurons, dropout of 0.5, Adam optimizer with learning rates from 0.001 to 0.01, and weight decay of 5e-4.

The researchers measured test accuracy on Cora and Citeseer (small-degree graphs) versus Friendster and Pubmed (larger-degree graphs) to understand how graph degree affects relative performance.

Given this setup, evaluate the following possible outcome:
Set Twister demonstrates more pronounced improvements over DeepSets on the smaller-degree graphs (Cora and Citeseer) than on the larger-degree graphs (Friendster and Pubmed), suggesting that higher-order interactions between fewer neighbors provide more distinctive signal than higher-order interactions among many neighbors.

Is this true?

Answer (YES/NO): NO